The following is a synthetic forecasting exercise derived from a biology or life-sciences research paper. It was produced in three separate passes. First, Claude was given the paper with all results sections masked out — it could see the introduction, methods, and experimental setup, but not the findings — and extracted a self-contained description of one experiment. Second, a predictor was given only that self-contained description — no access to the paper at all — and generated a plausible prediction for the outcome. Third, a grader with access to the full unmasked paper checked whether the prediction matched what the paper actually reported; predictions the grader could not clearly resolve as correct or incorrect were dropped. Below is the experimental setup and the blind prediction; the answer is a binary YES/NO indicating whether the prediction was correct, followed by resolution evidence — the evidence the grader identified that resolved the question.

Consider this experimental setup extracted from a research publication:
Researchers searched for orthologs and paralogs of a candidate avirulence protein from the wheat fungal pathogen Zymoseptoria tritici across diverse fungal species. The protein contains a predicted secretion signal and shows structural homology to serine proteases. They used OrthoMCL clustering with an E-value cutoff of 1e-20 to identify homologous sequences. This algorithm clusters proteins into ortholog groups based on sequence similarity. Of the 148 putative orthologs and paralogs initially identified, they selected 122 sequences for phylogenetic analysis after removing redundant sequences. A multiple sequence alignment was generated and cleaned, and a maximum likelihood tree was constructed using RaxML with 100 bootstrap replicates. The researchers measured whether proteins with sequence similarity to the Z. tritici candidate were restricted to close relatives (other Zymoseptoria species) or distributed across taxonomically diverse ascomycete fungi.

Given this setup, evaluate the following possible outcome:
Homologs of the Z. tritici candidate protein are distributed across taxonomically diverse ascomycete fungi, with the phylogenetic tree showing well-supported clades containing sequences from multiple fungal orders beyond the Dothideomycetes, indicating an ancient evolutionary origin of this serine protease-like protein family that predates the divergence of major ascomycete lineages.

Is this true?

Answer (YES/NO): YES